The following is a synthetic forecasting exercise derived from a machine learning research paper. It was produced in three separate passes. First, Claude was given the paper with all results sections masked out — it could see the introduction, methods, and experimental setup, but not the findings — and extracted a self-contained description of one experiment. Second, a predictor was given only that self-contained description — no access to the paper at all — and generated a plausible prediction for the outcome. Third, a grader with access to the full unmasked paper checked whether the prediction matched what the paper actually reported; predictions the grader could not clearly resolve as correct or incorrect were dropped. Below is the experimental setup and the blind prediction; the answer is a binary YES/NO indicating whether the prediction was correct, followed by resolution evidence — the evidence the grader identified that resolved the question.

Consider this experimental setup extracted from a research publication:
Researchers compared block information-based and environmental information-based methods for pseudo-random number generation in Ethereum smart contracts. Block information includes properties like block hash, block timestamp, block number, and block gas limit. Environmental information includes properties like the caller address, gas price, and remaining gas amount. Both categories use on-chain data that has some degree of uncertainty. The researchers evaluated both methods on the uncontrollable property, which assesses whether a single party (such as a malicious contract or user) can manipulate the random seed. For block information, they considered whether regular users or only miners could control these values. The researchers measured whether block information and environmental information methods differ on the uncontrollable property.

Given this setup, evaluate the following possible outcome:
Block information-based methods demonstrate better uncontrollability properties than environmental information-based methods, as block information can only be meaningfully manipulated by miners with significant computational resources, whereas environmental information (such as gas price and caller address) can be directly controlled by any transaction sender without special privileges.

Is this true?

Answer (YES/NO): YES